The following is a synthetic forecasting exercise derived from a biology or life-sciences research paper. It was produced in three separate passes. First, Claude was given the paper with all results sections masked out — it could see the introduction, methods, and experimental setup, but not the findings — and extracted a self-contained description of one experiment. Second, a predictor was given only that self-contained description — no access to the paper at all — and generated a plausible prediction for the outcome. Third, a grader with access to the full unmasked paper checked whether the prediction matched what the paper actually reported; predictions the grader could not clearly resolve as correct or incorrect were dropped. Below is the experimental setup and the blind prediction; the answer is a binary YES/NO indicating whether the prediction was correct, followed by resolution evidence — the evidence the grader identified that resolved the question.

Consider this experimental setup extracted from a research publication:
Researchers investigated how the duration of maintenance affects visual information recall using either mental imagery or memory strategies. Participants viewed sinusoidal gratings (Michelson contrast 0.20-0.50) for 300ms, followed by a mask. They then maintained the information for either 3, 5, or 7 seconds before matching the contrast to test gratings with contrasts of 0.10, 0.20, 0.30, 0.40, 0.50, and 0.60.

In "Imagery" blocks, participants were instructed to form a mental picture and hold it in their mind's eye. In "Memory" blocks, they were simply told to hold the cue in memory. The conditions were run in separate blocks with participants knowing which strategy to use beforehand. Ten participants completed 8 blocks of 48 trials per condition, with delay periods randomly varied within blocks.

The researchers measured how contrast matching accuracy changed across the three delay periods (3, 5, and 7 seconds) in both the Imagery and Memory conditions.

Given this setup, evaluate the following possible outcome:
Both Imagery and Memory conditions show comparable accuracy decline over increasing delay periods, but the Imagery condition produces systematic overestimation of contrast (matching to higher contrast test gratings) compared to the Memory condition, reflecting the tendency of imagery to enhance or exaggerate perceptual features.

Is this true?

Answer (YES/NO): NO